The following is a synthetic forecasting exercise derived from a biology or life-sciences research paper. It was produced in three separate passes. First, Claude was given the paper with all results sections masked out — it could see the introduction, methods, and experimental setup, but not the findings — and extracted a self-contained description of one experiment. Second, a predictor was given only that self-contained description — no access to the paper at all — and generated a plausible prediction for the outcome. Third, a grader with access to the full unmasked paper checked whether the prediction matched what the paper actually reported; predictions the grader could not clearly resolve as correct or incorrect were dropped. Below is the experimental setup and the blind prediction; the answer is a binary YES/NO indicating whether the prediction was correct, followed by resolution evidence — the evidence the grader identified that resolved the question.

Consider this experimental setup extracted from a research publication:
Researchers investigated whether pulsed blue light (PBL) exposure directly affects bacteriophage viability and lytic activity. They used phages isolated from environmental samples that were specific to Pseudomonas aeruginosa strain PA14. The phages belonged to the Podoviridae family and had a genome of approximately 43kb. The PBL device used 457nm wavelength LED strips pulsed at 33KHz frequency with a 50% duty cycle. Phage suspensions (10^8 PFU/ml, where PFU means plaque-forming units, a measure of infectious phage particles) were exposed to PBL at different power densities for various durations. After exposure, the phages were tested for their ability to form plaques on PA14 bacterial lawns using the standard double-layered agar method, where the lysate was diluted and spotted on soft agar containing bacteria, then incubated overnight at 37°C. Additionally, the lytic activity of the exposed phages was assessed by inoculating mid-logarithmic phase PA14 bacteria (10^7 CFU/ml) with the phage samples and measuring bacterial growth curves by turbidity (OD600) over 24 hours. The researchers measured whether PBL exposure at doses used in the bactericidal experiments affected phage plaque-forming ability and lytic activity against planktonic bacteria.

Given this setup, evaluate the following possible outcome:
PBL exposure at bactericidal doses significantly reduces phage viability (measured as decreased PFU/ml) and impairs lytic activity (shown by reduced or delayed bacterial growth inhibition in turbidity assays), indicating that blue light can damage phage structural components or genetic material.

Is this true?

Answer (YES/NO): NO